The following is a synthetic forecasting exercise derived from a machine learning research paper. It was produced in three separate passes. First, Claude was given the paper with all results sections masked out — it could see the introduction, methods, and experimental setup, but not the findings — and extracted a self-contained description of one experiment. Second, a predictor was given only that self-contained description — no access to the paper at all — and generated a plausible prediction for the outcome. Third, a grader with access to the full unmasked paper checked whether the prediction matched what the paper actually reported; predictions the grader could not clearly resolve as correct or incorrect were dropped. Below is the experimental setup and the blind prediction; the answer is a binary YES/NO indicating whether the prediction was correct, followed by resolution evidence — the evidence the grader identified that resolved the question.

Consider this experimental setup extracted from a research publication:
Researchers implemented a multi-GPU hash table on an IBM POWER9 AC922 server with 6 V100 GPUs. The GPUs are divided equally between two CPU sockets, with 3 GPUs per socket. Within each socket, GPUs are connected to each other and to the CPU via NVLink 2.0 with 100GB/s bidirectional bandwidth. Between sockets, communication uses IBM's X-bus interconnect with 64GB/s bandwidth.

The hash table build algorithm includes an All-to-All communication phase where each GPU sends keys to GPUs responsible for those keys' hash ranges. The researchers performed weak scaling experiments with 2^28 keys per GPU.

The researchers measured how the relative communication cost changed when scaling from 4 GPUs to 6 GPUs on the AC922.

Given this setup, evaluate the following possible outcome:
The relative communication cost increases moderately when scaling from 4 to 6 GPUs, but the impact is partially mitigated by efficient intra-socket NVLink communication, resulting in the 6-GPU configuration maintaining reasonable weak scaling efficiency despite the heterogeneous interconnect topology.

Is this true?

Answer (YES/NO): NO